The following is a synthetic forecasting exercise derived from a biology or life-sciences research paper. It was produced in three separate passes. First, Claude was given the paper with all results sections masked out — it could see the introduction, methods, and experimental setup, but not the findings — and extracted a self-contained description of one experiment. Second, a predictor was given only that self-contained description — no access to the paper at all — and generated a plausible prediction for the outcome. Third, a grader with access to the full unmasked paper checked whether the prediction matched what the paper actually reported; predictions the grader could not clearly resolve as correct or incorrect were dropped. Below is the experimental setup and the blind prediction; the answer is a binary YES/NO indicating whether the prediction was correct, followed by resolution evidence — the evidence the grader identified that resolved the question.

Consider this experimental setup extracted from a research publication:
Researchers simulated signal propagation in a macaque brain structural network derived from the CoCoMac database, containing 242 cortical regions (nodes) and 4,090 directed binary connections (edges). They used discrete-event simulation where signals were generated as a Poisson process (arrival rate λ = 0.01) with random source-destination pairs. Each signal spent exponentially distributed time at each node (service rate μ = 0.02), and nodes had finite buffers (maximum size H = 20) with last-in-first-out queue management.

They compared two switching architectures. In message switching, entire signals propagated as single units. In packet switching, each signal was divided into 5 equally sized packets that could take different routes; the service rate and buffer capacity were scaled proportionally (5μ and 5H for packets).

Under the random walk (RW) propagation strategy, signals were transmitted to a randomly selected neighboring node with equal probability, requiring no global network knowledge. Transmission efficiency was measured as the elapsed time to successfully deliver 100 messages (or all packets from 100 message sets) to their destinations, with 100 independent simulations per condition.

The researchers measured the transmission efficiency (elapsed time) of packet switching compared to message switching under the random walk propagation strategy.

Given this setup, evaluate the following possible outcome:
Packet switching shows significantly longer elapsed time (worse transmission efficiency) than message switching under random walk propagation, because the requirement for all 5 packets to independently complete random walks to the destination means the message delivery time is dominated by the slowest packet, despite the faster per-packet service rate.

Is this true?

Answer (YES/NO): YES